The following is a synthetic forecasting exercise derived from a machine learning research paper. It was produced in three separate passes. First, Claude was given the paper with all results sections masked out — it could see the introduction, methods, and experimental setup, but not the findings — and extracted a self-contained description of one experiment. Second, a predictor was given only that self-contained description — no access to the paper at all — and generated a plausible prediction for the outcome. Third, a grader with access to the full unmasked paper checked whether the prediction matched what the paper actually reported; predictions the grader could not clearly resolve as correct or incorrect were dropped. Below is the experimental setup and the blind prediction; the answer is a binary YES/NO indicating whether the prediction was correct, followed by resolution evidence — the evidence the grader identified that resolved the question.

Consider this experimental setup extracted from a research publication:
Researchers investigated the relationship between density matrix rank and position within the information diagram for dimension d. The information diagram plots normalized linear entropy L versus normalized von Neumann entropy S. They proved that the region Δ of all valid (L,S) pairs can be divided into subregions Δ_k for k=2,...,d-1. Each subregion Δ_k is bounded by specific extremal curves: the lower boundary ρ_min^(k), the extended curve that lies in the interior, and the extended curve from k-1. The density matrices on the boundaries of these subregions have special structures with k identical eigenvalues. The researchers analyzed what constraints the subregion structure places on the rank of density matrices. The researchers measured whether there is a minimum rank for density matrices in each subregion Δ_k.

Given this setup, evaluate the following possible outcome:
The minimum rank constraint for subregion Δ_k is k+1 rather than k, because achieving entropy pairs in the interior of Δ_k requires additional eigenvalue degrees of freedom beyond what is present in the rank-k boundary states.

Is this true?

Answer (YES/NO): YES